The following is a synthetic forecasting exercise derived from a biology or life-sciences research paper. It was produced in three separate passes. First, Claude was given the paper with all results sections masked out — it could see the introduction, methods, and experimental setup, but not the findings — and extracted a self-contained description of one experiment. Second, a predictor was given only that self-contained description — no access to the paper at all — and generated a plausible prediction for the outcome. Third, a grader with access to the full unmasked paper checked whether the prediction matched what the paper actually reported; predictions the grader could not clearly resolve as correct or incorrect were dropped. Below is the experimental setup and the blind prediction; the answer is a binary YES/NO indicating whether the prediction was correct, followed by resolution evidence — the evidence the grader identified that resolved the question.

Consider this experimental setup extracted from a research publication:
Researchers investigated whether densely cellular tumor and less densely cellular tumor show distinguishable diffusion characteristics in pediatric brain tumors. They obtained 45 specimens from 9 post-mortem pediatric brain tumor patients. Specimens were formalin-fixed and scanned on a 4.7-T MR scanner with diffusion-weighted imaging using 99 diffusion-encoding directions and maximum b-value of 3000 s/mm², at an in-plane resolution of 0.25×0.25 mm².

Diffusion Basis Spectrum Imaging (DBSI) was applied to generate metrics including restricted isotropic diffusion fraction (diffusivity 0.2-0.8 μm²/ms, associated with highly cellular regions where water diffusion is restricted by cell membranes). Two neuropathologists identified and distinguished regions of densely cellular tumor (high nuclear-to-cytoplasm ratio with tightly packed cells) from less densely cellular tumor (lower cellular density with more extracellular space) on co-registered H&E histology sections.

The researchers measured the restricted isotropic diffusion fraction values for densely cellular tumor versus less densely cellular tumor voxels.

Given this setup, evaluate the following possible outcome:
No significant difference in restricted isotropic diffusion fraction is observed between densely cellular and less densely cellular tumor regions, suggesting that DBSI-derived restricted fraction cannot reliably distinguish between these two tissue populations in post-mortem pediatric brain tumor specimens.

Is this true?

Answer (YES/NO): NO